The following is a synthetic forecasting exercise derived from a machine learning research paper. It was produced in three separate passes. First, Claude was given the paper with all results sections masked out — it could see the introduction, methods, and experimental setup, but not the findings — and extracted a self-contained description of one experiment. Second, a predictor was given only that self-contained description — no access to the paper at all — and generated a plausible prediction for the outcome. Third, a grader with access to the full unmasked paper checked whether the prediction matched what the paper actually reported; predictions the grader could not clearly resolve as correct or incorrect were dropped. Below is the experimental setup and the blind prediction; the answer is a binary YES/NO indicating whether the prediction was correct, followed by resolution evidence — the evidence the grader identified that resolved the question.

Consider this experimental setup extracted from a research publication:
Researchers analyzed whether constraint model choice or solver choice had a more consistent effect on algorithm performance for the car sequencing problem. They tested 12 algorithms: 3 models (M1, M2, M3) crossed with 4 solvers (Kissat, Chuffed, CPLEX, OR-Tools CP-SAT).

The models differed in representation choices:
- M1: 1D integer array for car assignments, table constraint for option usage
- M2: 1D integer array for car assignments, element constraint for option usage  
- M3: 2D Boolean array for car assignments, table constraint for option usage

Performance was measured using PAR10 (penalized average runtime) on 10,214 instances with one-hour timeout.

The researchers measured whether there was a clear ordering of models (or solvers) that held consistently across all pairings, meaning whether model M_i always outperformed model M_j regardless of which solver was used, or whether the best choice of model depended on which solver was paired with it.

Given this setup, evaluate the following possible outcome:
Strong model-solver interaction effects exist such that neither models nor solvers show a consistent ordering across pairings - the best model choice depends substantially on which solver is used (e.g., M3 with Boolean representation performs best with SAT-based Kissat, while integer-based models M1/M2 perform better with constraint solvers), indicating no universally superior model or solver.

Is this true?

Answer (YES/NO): NO